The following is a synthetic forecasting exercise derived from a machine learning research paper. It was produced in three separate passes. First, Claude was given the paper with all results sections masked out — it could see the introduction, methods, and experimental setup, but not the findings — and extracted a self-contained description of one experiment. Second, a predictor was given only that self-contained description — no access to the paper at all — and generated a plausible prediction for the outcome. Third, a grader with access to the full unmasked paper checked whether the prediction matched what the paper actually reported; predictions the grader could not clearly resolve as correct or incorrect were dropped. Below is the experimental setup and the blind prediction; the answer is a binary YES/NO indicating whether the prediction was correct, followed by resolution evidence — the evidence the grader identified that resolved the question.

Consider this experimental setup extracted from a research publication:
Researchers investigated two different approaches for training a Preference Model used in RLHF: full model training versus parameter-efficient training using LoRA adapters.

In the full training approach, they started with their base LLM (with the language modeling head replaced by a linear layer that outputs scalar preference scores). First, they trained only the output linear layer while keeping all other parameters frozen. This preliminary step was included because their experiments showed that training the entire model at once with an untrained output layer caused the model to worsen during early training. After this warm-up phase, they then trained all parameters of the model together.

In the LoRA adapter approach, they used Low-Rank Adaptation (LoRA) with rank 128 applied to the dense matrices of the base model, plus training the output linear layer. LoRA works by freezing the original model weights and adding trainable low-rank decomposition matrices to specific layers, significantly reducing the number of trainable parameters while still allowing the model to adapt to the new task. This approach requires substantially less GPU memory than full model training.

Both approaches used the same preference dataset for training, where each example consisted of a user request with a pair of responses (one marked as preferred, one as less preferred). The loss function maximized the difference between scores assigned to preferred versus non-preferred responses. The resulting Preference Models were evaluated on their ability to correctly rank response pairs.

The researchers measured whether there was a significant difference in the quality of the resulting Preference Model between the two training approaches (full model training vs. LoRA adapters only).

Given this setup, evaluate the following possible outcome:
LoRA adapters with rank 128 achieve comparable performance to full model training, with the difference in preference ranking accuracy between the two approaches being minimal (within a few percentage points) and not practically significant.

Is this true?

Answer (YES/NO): YES